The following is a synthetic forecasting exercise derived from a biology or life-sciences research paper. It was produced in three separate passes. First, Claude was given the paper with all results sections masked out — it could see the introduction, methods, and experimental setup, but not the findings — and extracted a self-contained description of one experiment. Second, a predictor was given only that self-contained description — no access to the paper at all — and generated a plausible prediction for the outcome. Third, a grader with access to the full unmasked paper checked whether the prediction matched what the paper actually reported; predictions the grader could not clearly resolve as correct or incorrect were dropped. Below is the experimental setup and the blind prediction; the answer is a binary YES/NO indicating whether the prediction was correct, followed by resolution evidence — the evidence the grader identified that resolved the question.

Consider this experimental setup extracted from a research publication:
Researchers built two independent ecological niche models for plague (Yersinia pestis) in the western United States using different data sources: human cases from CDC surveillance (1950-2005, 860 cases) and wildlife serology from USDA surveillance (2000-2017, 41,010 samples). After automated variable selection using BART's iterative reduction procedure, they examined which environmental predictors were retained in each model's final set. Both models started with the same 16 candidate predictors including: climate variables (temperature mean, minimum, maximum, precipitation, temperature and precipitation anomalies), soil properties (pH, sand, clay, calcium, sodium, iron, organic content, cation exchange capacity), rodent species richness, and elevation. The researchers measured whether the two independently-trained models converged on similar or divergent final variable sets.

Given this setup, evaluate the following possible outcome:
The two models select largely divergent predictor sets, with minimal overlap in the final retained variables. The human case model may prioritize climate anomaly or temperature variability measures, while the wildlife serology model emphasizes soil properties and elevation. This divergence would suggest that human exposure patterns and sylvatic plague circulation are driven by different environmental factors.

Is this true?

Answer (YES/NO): NO